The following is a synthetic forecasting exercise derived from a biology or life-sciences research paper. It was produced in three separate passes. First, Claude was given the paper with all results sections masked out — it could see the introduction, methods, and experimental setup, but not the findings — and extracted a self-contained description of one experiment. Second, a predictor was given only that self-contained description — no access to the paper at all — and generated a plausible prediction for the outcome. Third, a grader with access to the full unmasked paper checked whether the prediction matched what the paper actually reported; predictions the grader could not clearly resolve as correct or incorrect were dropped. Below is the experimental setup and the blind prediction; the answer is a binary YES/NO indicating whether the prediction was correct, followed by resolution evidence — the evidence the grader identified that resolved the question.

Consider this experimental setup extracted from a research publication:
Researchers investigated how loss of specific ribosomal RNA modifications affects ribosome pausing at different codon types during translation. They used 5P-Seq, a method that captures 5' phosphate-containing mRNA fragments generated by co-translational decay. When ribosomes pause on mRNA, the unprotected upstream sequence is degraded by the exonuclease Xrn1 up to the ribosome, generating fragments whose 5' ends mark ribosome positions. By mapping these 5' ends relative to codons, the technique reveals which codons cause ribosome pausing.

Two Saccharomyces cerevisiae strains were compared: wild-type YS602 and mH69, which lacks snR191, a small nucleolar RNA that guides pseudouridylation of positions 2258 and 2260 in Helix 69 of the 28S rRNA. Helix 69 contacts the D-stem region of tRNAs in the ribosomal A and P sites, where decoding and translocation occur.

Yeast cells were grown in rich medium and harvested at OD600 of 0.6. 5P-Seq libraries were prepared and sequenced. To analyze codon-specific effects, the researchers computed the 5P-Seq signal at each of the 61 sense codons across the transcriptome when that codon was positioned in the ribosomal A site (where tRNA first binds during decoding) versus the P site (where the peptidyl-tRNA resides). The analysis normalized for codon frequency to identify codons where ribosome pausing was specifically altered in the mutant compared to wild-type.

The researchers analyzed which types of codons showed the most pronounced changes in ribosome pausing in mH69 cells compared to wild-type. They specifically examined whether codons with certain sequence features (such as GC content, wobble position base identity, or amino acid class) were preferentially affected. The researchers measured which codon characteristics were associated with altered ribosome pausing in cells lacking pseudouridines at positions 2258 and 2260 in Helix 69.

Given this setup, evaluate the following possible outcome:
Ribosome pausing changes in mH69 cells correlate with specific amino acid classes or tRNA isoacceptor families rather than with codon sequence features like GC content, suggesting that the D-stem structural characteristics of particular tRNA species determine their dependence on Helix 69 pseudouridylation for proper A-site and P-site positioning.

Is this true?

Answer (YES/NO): NO